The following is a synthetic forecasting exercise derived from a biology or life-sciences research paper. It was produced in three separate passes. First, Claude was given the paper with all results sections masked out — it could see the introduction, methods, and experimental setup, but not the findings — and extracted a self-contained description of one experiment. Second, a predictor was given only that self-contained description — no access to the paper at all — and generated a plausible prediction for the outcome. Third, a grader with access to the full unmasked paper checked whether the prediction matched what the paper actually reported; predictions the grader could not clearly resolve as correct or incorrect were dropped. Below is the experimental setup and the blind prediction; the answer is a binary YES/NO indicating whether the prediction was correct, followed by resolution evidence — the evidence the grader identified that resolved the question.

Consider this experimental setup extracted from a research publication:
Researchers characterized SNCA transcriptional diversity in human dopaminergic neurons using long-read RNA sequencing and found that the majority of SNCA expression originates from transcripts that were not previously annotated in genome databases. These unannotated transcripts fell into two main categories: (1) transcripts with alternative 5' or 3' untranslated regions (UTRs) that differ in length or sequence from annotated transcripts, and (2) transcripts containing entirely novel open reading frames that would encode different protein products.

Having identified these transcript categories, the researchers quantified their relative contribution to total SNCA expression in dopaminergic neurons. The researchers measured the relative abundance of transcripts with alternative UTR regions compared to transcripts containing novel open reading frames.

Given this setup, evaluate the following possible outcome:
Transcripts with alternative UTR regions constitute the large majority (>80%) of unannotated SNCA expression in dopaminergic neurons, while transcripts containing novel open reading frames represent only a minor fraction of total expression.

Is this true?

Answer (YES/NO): NO